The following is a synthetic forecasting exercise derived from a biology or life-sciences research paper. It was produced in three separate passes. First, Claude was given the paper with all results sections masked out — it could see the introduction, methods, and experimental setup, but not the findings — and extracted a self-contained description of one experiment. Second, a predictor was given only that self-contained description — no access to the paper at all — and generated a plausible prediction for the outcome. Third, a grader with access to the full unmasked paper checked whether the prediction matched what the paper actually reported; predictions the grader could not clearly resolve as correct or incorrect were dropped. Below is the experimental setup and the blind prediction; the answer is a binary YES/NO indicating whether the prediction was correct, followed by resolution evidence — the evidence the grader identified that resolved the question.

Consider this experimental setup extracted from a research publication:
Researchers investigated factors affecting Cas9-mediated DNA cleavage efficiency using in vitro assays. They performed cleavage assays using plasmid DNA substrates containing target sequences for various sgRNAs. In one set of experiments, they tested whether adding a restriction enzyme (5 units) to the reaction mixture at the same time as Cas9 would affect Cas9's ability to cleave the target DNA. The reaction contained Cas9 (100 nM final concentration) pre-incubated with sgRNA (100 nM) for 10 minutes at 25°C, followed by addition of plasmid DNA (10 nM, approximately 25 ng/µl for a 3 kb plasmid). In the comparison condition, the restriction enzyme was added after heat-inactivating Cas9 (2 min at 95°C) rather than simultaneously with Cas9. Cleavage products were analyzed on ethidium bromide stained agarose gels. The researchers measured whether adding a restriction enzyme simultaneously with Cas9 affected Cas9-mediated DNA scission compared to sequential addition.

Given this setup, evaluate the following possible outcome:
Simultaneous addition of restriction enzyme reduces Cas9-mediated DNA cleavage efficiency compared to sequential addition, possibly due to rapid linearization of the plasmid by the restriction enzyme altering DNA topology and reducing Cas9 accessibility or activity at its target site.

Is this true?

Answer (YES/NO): YES